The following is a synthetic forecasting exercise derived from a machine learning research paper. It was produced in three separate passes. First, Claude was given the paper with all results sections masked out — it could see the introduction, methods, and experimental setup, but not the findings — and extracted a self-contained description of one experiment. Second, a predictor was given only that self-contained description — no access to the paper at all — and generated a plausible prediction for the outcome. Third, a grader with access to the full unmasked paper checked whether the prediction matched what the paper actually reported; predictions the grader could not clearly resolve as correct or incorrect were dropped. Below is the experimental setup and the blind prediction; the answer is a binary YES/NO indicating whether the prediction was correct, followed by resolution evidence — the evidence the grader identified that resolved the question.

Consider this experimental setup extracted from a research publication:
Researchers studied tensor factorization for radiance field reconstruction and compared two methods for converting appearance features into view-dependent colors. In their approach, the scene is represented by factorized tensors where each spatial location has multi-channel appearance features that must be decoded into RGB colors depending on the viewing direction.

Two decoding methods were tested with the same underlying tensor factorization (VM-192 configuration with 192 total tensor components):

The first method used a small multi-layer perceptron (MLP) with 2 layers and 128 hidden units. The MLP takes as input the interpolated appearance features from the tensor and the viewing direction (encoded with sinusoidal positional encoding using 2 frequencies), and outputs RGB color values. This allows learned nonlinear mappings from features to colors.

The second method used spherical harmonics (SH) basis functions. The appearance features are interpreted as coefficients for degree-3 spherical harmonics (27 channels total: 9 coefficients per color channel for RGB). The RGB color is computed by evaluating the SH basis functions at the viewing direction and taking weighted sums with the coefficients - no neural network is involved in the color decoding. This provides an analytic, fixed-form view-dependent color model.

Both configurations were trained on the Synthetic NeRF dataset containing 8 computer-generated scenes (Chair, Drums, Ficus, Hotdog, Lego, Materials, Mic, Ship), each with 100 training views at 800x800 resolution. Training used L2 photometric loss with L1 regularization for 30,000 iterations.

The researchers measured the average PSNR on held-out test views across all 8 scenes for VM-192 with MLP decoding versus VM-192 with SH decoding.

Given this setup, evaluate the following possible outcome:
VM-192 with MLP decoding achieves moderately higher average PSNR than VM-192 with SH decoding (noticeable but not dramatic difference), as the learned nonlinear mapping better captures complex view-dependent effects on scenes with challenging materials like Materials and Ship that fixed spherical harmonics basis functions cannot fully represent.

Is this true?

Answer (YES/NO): NO